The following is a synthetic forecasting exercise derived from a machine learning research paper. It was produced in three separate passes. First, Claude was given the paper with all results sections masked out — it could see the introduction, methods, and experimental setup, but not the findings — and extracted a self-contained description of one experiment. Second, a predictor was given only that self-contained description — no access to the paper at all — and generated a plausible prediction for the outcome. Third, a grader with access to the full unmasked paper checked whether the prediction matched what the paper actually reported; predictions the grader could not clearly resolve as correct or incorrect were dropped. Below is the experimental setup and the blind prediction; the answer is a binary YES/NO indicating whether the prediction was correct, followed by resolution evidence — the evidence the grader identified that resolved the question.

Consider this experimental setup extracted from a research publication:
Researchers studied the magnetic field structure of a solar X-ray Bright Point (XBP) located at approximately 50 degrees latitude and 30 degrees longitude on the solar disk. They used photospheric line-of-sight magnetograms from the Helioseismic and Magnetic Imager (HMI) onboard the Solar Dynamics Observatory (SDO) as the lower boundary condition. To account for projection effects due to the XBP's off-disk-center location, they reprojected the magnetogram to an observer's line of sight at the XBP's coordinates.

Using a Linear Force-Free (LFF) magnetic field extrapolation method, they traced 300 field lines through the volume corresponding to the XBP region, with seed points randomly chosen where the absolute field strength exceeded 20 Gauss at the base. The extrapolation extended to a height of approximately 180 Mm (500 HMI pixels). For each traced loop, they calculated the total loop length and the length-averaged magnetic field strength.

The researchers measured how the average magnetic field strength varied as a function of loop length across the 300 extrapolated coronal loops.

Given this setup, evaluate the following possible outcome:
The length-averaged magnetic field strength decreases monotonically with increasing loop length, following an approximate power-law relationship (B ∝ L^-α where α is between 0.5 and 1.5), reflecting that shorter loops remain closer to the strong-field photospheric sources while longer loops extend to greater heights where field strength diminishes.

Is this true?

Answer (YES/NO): YES